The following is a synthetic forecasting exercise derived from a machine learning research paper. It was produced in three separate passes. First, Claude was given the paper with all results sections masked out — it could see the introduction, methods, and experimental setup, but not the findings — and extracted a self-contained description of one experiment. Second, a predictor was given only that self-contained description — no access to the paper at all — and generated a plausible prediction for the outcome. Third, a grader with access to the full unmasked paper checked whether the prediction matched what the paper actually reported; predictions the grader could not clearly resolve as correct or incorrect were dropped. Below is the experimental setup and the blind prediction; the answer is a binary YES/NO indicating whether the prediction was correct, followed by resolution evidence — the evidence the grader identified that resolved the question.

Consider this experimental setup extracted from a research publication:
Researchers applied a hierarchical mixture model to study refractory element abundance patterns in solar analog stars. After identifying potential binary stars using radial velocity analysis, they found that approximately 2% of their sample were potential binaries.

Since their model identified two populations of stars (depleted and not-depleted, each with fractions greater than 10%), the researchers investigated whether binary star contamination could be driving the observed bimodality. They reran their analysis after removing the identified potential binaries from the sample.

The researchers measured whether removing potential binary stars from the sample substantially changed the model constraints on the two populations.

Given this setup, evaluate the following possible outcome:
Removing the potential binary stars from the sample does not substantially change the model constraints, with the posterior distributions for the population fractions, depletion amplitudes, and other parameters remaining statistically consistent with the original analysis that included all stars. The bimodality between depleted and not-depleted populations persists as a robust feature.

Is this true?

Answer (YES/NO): YES